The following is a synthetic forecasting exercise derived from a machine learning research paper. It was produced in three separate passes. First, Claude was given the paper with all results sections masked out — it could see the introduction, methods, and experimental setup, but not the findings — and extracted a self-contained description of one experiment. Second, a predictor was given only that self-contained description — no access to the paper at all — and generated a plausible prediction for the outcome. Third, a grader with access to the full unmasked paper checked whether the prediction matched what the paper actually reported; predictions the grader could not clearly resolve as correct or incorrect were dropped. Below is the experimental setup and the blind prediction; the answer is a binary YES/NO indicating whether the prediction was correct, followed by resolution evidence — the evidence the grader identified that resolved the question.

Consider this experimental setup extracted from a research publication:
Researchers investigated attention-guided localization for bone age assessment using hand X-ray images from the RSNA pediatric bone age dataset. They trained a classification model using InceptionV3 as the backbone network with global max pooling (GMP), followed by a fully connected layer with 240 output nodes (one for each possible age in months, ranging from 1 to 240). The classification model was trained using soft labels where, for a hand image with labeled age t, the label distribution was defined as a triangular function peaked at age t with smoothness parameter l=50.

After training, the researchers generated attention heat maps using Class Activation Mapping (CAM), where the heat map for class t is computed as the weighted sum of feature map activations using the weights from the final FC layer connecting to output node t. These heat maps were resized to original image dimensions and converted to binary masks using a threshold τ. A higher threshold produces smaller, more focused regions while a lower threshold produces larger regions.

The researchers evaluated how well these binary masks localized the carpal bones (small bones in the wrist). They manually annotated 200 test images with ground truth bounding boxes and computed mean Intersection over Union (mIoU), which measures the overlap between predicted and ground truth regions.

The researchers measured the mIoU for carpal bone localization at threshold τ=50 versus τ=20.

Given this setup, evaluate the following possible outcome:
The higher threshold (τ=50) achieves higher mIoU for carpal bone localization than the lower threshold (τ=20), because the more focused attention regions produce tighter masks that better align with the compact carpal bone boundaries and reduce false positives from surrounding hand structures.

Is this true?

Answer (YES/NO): YES